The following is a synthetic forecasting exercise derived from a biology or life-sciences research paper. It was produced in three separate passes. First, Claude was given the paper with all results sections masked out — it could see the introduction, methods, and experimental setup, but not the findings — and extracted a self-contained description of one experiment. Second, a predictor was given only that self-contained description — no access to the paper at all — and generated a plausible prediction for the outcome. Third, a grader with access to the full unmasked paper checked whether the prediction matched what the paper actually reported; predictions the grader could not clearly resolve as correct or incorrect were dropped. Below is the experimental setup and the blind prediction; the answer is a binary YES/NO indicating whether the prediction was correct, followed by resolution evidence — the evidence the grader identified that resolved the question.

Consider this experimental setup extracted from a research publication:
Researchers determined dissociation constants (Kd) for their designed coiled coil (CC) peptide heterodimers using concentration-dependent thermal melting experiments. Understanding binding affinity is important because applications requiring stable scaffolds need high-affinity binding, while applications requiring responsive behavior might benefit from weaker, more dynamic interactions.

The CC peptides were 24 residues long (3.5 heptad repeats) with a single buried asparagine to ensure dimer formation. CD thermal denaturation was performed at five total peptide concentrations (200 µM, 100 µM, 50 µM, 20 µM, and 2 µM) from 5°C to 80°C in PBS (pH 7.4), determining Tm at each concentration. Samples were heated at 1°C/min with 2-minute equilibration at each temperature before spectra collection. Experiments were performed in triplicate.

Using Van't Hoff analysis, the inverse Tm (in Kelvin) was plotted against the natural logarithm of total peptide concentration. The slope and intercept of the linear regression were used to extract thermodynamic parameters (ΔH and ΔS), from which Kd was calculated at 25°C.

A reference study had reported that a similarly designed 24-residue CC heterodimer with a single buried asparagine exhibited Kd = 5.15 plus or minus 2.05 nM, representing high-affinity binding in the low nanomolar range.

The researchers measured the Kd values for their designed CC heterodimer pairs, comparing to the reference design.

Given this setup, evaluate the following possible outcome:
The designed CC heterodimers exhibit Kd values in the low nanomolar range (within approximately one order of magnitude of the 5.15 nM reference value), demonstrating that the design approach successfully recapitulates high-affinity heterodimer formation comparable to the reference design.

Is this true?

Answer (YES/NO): NO